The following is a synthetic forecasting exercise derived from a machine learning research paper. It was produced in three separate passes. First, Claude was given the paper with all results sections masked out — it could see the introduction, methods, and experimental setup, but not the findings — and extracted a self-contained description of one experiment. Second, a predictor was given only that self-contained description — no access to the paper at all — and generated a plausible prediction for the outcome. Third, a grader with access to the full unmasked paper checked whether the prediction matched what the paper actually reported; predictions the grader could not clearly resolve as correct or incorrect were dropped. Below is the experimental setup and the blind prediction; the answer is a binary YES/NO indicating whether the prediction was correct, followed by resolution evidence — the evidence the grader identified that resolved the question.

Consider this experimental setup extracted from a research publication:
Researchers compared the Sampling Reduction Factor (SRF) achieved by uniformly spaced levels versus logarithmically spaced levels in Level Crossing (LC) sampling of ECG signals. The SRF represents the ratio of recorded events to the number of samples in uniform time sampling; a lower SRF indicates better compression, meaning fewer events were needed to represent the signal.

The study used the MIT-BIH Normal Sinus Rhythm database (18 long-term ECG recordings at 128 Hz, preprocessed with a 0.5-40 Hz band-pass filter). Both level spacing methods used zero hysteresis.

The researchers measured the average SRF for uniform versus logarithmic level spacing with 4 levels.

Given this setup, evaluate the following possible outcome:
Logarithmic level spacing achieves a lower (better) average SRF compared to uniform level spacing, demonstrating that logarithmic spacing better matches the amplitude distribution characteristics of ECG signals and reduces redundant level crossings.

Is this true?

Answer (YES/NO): YES